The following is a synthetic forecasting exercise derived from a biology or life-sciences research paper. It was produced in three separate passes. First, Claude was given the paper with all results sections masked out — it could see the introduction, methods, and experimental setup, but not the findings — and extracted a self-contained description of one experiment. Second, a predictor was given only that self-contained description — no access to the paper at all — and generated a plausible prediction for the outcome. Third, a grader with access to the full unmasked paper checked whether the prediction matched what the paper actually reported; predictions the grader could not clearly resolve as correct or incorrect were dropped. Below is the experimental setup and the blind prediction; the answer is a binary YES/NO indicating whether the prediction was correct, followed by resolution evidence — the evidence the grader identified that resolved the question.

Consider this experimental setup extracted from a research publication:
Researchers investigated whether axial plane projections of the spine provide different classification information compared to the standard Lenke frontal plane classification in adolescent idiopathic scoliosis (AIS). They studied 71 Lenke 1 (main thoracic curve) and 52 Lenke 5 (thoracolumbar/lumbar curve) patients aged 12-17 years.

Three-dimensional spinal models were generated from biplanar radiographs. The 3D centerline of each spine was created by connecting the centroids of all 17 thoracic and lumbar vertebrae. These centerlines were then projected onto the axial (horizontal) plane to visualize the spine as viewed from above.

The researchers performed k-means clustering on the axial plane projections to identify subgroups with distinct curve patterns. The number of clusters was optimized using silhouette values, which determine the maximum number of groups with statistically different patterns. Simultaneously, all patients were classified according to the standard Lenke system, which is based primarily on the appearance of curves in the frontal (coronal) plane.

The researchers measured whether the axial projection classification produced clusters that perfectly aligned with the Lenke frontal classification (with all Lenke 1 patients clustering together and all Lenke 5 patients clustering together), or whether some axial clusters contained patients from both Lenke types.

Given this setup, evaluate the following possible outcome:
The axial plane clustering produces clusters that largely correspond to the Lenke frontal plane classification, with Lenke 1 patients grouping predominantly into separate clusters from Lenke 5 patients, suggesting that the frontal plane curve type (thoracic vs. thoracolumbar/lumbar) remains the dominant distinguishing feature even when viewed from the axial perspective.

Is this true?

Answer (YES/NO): NO